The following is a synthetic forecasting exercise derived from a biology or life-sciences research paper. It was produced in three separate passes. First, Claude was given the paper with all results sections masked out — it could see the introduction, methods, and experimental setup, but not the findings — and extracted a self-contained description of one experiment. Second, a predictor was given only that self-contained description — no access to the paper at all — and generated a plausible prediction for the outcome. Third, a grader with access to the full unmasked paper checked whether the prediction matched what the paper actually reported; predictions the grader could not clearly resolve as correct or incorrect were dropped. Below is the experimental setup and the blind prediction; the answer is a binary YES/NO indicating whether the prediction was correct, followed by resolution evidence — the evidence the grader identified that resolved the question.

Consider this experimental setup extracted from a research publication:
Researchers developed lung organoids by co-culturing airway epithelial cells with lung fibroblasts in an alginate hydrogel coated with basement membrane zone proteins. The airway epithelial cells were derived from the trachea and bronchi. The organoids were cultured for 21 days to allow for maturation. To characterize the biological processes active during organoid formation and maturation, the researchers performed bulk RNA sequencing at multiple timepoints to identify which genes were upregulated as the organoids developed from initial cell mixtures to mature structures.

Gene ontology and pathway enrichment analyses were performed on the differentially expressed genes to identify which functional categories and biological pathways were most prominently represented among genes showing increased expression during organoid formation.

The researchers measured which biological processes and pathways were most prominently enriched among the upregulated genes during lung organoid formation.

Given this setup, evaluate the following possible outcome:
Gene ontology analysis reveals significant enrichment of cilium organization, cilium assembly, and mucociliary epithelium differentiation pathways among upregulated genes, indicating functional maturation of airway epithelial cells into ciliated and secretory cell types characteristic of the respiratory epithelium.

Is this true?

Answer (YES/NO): NO